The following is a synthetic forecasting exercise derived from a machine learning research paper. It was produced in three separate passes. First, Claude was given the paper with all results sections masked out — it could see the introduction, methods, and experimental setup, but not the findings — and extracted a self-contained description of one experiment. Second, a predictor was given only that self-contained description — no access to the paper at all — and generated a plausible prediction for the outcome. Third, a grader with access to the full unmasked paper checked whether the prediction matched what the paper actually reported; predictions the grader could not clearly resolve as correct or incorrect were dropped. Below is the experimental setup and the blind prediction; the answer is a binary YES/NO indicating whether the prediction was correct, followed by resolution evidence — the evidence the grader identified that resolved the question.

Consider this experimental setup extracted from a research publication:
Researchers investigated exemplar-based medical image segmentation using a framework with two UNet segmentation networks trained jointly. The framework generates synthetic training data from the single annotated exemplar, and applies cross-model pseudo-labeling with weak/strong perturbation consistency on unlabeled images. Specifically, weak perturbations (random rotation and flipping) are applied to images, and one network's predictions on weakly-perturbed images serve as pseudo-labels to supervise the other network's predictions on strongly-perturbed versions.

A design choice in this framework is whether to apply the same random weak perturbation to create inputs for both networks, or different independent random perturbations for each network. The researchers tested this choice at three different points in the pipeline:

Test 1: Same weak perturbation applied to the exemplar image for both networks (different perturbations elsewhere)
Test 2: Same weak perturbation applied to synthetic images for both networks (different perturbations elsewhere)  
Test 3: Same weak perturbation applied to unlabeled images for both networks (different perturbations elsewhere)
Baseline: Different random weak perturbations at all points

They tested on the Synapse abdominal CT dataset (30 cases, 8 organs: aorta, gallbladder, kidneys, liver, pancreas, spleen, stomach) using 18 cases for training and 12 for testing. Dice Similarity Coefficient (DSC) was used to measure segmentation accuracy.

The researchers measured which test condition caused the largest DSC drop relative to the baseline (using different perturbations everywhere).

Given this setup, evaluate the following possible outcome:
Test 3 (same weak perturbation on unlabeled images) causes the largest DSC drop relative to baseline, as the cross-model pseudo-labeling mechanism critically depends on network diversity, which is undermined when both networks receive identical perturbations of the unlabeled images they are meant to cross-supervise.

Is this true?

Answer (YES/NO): NO